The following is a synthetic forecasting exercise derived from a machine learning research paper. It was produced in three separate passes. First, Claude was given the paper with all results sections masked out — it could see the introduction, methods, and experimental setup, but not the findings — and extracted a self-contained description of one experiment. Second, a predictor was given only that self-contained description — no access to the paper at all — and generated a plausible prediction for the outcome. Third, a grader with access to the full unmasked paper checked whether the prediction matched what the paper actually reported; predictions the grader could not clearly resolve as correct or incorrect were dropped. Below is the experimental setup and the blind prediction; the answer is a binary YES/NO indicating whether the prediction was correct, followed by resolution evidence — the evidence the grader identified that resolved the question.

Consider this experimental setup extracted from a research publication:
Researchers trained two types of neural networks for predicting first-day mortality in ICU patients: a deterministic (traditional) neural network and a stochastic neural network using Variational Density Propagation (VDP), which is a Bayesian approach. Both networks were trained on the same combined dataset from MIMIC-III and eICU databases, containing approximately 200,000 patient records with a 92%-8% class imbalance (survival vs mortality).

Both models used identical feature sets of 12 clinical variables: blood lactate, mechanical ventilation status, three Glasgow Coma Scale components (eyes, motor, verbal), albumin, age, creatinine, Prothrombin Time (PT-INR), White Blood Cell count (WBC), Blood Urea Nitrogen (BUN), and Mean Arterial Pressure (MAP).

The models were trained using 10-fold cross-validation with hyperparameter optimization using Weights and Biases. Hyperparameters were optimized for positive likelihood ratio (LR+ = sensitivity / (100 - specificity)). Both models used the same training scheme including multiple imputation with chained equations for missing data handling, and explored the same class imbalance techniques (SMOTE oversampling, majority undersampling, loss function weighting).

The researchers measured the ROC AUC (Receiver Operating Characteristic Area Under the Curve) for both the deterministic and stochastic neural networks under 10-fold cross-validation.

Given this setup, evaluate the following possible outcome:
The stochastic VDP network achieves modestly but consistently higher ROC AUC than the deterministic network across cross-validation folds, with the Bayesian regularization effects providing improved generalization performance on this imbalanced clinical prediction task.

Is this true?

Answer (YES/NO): NO